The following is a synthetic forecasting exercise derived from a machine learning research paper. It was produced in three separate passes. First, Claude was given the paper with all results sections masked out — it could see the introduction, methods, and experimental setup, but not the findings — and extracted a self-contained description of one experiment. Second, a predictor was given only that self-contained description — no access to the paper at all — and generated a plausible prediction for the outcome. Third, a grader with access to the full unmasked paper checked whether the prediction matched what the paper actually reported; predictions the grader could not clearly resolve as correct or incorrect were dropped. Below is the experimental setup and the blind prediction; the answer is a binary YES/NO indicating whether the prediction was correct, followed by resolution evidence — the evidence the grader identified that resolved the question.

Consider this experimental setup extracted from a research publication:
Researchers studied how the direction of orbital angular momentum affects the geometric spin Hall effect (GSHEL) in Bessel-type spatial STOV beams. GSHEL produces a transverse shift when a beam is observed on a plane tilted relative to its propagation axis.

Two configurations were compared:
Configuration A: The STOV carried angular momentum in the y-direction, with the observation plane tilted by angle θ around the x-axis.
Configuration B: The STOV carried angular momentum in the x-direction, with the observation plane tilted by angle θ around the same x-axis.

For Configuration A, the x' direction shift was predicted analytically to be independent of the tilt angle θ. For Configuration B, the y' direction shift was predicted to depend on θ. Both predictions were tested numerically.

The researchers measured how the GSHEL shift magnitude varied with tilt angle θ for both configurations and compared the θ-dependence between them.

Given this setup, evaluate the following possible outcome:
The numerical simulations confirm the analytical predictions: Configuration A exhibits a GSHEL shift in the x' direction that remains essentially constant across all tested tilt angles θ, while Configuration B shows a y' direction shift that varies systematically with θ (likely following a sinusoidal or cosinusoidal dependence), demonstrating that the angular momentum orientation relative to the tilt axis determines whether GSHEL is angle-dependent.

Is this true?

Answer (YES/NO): NO